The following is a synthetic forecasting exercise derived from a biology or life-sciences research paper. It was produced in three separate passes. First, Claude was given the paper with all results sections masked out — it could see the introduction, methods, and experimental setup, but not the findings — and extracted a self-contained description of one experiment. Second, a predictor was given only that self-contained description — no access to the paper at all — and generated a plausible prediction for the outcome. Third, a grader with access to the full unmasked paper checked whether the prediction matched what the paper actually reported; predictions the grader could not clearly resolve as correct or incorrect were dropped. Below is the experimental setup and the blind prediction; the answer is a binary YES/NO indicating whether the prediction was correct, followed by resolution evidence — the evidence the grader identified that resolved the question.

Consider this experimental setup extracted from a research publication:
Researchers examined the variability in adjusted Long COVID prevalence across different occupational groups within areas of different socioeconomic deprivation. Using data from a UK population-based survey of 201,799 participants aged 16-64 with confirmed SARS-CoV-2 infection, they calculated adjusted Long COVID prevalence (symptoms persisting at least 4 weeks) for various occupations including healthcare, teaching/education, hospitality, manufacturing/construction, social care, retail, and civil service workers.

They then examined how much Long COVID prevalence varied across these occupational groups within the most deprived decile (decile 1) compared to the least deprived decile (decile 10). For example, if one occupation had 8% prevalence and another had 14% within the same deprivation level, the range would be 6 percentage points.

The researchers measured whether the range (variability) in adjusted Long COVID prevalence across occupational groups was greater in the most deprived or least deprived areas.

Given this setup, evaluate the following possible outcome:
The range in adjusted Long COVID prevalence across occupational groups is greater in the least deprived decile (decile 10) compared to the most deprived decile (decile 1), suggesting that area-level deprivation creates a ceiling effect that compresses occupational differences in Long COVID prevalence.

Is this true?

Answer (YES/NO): NO